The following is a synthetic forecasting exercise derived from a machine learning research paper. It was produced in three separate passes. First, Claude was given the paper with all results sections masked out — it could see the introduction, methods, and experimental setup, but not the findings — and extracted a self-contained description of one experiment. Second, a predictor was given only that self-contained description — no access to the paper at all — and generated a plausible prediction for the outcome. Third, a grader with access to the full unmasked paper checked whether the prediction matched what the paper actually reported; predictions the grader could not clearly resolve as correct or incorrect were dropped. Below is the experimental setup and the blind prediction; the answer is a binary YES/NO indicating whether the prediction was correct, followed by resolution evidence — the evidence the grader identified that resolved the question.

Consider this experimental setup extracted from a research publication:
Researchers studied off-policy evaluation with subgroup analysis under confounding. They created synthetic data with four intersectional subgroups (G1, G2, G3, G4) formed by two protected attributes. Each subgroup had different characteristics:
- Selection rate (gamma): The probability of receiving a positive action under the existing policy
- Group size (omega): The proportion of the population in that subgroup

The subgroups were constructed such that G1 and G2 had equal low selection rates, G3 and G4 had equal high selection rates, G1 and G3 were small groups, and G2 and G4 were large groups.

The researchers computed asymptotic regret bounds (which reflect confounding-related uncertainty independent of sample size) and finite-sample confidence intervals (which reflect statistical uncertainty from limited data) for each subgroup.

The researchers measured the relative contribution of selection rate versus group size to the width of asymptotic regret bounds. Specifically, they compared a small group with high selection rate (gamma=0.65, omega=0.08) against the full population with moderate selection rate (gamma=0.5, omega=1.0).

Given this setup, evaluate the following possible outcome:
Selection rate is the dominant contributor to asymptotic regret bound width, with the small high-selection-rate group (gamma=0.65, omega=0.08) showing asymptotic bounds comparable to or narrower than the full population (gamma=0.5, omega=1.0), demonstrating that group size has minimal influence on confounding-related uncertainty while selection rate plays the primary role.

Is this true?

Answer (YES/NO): YES